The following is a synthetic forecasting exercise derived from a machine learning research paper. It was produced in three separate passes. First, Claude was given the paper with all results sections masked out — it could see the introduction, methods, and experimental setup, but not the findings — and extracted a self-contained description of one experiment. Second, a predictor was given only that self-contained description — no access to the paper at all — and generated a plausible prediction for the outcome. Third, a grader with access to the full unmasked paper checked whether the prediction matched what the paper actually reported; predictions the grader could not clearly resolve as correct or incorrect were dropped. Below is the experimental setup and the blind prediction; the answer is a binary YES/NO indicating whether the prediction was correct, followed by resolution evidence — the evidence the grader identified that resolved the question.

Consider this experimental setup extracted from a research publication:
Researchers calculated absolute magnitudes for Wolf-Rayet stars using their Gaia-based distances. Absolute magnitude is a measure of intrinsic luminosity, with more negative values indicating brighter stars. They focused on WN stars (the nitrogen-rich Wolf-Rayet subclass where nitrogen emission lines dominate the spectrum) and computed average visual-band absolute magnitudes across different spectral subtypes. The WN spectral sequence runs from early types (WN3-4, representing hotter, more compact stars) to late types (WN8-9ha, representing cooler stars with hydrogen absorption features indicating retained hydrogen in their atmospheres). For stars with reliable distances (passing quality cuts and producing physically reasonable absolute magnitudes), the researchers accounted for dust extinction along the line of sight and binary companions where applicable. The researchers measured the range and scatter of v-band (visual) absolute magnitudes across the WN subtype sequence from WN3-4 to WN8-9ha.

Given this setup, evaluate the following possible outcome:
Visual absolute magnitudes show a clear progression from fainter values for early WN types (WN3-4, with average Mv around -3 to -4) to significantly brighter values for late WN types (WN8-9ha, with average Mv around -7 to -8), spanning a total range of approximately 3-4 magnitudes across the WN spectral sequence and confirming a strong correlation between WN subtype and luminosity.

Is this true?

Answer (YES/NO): YES